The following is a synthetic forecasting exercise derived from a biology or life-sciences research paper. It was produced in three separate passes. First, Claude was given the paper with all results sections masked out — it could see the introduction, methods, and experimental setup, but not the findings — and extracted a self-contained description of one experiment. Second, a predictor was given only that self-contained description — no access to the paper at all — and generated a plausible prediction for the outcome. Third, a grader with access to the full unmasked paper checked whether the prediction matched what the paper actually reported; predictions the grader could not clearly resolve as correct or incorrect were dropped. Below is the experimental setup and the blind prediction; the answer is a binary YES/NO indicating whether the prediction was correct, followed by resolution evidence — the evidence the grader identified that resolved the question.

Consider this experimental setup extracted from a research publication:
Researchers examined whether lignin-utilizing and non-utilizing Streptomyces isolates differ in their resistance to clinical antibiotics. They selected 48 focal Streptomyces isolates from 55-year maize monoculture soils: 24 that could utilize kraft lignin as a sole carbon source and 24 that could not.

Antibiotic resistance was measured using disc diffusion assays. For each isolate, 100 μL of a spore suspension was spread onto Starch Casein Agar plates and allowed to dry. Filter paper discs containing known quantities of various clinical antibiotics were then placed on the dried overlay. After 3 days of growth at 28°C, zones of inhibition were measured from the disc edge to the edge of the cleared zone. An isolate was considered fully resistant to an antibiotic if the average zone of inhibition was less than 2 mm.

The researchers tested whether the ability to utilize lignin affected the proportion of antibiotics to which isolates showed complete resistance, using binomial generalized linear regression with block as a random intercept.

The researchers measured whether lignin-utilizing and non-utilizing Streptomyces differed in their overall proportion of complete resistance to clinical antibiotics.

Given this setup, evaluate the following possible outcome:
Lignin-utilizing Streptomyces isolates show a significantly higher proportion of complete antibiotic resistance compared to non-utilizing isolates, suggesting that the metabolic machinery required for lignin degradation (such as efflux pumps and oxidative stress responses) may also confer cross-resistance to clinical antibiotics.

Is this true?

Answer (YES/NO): NO